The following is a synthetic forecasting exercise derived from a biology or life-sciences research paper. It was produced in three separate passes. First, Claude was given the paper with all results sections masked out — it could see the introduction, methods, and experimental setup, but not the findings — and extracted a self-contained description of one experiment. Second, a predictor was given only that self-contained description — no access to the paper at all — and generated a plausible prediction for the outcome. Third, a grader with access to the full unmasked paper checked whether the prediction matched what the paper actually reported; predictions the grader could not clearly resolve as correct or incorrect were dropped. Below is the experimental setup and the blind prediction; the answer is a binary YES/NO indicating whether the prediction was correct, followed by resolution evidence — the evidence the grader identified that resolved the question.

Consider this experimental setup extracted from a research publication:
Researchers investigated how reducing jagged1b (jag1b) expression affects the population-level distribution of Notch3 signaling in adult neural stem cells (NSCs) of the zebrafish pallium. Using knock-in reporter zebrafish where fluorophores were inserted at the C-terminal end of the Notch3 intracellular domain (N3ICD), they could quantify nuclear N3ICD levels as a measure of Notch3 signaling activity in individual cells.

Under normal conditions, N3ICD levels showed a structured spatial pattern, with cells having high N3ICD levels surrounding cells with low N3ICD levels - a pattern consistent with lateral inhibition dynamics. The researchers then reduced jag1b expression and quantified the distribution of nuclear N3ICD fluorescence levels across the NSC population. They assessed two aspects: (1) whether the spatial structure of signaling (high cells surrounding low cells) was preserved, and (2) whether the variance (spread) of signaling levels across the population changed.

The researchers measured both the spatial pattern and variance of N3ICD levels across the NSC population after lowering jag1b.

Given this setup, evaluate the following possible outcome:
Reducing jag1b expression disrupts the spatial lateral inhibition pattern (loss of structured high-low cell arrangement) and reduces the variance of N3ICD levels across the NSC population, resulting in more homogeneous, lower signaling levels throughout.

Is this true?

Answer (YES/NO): NO